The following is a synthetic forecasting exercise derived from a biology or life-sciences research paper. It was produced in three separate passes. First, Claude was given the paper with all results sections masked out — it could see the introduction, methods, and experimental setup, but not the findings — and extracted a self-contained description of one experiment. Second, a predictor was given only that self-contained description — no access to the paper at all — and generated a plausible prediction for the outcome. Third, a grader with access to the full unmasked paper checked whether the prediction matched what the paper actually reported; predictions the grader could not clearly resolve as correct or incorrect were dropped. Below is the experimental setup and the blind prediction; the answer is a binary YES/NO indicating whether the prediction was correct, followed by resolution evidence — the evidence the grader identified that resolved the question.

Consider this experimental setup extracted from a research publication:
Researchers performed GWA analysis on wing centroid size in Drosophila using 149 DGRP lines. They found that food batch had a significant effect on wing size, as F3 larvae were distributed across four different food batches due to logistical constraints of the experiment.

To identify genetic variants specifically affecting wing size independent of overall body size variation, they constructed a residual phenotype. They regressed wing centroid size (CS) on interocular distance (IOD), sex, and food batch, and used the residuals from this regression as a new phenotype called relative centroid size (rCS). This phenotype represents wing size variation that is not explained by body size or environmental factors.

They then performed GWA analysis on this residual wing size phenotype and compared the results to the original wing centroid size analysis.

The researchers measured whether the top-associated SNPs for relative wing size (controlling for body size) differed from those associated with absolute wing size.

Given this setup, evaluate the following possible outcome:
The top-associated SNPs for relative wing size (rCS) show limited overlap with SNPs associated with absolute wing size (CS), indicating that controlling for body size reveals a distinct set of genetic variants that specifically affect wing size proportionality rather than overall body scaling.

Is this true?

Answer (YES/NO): YES